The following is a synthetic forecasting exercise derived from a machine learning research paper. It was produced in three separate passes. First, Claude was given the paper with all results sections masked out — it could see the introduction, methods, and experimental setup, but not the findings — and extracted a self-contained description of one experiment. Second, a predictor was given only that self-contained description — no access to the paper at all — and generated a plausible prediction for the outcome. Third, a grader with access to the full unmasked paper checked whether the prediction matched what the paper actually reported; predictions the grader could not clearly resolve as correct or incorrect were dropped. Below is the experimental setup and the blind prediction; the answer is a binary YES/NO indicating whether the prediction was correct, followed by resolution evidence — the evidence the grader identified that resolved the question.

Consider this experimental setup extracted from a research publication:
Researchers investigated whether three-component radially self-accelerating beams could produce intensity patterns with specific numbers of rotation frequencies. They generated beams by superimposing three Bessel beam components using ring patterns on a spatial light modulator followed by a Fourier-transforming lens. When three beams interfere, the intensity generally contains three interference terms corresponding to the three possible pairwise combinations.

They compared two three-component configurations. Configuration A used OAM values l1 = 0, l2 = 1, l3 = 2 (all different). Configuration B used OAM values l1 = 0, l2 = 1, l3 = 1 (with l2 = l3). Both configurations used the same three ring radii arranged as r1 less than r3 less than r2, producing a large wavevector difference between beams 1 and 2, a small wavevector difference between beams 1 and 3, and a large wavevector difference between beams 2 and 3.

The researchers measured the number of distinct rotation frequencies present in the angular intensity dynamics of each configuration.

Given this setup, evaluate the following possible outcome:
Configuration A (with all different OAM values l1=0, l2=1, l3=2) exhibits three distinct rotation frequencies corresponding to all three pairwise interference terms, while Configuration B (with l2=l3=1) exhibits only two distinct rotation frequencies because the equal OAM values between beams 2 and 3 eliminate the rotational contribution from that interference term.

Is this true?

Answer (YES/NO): YES